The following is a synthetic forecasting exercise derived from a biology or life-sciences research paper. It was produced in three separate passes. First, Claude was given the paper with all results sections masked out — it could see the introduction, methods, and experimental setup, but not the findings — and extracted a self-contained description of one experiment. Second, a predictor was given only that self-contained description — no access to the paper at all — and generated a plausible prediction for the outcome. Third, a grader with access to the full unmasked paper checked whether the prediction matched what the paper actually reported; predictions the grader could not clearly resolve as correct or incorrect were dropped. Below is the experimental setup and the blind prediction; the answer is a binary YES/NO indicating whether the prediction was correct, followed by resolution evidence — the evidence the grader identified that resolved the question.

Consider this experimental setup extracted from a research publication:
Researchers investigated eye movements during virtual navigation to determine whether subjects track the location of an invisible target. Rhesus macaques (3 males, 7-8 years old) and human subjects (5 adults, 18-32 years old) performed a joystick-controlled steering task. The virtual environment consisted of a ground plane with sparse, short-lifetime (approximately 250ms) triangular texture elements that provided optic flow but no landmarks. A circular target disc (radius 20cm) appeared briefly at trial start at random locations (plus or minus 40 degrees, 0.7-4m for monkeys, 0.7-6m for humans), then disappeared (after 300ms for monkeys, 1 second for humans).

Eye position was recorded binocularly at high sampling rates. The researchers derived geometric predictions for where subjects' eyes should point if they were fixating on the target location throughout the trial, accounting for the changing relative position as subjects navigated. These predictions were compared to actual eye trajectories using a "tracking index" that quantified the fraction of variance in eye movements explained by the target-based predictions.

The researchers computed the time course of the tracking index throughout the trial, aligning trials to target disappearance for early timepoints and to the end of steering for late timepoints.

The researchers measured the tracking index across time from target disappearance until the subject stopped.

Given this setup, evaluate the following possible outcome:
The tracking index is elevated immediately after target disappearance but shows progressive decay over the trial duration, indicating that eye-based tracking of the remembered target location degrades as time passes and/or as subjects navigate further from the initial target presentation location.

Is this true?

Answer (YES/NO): YES